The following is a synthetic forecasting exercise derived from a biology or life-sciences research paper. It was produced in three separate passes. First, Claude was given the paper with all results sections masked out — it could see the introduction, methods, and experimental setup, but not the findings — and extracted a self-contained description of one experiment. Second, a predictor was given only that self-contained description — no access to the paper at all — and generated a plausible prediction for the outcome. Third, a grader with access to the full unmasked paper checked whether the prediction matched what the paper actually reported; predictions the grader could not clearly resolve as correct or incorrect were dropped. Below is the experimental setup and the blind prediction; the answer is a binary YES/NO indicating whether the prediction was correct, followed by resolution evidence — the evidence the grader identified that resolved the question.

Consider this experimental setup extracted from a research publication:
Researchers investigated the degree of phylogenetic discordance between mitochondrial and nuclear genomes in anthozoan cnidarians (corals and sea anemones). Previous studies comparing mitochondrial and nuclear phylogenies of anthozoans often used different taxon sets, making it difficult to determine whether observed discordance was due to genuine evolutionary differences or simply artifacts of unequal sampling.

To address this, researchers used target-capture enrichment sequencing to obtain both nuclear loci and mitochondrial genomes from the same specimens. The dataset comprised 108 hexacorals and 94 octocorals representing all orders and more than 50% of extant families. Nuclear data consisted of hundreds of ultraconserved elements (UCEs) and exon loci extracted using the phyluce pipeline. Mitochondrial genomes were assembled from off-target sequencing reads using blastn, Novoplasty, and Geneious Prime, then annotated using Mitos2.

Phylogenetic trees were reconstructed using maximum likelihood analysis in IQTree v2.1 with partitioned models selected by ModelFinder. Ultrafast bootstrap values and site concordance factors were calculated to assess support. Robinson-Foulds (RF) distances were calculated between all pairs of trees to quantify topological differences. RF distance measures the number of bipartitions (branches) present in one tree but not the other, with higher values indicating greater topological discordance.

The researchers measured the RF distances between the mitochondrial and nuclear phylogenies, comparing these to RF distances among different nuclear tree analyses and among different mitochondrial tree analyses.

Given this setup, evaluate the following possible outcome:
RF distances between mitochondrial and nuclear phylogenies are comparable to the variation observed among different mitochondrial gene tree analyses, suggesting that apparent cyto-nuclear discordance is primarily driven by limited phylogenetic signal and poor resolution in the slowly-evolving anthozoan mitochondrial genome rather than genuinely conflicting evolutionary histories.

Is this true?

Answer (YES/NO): NO